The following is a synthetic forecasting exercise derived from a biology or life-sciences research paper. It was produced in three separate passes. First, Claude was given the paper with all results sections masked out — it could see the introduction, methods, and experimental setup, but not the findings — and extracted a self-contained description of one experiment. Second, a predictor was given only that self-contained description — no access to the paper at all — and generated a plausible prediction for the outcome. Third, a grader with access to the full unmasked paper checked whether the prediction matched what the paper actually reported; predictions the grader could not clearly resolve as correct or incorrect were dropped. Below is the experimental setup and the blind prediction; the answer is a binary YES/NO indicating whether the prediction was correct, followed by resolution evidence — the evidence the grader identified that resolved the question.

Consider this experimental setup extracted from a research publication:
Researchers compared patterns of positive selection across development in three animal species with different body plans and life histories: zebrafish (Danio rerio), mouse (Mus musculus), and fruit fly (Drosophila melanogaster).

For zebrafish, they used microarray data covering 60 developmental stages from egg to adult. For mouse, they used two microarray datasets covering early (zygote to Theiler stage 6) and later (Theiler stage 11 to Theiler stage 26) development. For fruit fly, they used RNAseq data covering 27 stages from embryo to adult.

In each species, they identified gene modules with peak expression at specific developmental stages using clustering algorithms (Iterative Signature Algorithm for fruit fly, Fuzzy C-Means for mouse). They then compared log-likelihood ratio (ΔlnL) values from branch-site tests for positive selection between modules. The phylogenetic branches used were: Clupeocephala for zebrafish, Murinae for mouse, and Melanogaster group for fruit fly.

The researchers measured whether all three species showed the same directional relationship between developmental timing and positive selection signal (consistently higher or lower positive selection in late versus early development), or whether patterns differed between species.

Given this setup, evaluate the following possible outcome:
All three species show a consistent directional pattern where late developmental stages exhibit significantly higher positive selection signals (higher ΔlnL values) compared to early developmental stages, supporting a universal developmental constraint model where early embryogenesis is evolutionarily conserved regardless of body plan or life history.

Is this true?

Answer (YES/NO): NO